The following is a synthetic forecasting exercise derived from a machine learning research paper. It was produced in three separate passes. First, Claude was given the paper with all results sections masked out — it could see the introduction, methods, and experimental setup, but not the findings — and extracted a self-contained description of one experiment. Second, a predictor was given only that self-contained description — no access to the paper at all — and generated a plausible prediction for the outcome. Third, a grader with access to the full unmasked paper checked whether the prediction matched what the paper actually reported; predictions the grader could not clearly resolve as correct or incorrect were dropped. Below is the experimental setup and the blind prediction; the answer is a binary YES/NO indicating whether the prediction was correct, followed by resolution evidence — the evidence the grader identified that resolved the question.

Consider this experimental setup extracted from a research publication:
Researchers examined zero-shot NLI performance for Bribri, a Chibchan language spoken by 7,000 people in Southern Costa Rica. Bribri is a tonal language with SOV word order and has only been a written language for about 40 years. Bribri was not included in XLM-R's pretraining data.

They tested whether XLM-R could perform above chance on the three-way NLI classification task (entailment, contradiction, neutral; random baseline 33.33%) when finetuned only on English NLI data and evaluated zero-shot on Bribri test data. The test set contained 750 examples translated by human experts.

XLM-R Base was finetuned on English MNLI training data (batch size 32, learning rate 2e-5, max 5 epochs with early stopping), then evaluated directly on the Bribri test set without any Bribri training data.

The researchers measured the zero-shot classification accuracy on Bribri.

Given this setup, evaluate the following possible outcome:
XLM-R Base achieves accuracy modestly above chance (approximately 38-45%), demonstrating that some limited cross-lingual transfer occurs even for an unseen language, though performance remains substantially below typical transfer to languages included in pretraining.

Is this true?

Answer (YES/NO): YES